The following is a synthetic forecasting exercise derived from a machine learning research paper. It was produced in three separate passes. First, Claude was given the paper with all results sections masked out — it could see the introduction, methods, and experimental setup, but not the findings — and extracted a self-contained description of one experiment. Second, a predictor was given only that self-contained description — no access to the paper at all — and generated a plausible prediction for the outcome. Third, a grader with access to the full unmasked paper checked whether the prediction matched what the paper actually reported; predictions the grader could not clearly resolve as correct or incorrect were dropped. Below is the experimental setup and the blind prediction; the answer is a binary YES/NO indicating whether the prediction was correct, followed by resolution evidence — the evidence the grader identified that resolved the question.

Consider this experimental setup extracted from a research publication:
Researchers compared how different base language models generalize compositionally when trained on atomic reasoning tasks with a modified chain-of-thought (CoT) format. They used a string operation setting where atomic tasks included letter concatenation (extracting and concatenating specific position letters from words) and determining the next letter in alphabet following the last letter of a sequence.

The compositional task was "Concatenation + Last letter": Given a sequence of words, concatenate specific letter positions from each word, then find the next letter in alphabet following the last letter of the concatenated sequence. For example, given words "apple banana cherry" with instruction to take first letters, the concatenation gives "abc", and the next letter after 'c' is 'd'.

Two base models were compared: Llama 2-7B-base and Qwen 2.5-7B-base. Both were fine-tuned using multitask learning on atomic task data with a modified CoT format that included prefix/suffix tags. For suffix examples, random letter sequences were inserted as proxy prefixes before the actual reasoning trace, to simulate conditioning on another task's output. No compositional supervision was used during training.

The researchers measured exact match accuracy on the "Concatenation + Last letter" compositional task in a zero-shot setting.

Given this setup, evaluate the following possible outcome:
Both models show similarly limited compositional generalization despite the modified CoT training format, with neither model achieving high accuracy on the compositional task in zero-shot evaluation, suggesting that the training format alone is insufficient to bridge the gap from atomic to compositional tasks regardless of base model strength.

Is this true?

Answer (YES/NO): NO